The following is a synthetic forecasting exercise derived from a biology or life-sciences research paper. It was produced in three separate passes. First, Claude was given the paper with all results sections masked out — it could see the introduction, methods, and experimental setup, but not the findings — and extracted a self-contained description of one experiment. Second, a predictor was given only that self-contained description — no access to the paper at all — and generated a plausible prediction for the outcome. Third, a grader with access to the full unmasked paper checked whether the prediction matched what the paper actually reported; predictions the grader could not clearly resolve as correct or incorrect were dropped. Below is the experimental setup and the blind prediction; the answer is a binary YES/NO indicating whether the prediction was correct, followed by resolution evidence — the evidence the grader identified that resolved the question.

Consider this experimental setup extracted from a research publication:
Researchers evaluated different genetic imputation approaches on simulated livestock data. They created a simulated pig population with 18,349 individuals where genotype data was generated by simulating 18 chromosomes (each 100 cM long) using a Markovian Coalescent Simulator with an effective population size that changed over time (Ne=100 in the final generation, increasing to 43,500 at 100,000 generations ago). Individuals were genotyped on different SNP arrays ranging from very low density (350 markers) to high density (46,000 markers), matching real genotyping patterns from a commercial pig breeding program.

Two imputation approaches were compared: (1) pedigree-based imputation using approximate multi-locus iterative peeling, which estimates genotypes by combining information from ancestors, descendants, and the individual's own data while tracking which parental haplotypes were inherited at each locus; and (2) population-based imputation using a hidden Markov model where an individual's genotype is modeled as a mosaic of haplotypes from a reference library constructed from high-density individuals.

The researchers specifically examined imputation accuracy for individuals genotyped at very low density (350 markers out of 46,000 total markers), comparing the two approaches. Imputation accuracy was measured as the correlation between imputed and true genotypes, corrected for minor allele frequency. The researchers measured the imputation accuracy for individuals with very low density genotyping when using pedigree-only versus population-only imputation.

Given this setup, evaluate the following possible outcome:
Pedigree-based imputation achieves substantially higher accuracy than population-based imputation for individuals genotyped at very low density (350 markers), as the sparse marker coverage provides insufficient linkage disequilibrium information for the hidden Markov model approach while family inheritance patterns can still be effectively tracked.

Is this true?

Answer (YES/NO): YES